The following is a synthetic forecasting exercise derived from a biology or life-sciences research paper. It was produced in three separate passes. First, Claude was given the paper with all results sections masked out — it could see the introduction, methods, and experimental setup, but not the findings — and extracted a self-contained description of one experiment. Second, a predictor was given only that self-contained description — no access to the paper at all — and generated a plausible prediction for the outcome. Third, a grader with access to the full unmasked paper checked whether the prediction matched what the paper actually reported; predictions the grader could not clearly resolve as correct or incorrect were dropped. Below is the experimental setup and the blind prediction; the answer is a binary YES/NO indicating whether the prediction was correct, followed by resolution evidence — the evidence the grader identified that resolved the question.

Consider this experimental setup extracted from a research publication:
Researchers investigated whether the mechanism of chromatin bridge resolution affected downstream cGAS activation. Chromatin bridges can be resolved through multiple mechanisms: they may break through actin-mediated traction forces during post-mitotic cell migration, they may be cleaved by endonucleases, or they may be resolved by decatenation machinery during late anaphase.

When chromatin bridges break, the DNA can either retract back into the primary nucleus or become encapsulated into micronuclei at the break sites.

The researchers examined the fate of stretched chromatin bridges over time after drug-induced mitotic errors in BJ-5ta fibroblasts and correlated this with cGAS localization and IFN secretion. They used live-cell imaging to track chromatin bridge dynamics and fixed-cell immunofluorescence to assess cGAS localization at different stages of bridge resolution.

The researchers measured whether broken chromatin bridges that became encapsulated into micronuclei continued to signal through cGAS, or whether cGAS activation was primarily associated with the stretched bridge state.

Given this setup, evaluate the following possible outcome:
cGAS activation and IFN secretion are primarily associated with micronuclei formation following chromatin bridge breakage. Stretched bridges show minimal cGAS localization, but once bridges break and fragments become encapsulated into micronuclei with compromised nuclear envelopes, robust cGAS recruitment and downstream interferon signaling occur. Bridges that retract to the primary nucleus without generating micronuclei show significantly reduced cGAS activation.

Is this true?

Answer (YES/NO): NO